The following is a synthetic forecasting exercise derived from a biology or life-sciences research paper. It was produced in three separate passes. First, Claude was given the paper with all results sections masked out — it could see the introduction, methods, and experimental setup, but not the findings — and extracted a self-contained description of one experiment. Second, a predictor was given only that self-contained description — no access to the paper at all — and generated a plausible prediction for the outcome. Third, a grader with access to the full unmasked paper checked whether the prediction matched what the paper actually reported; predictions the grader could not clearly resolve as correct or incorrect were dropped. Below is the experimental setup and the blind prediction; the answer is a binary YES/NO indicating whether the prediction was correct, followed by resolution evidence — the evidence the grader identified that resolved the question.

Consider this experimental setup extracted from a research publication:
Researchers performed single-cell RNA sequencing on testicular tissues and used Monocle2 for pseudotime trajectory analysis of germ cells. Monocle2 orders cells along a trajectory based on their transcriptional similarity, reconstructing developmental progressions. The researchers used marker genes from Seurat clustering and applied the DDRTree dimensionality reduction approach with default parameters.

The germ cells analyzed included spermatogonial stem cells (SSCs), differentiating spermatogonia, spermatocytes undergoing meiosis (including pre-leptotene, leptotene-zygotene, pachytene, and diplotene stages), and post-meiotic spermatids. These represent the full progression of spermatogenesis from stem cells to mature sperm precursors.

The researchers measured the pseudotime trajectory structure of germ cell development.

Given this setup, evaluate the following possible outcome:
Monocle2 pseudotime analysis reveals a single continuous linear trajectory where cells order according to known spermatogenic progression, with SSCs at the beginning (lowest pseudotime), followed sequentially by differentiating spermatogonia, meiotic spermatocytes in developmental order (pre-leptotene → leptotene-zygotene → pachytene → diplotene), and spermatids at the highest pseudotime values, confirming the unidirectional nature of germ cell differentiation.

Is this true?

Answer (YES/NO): NO